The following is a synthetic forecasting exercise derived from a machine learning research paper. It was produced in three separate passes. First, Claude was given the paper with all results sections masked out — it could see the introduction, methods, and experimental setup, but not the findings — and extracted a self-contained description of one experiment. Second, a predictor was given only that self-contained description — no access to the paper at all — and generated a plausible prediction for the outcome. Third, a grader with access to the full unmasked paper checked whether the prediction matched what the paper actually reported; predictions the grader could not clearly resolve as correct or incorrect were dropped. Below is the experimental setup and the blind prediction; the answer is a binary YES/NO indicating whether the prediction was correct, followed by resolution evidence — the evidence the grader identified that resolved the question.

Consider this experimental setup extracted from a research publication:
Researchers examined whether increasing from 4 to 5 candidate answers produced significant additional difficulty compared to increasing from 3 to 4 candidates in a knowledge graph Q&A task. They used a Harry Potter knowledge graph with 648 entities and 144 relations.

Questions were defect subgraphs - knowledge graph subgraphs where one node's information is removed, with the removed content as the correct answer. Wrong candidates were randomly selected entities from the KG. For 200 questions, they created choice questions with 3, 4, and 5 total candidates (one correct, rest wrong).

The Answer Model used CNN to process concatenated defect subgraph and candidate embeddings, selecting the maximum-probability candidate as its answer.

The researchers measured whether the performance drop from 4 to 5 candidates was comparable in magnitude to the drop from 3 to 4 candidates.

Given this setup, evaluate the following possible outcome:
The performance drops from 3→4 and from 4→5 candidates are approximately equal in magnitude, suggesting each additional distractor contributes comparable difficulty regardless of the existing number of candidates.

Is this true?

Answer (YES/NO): NO